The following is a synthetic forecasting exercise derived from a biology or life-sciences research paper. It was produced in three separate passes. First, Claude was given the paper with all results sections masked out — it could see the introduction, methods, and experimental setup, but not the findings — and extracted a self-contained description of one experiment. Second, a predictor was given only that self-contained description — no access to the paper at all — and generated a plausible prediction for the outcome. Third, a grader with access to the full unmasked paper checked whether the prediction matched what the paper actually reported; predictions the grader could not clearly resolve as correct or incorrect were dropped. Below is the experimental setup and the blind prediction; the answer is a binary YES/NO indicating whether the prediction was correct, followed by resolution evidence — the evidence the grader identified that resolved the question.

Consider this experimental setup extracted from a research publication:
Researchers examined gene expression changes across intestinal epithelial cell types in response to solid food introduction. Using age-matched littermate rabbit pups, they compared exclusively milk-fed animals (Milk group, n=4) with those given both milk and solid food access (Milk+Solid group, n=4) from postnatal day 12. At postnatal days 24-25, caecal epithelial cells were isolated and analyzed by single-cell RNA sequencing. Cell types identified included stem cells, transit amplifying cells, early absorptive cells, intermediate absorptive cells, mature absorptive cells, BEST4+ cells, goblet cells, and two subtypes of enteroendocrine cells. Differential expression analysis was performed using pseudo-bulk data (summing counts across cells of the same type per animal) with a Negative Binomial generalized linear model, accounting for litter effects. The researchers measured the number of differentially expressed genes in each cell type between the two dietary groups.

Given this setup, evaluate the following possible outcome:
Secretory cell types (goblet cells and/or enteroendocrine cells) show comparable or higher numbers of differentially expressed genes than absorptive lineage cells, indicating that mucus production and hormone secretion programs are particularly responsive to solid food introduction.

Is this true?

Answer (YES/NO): NO